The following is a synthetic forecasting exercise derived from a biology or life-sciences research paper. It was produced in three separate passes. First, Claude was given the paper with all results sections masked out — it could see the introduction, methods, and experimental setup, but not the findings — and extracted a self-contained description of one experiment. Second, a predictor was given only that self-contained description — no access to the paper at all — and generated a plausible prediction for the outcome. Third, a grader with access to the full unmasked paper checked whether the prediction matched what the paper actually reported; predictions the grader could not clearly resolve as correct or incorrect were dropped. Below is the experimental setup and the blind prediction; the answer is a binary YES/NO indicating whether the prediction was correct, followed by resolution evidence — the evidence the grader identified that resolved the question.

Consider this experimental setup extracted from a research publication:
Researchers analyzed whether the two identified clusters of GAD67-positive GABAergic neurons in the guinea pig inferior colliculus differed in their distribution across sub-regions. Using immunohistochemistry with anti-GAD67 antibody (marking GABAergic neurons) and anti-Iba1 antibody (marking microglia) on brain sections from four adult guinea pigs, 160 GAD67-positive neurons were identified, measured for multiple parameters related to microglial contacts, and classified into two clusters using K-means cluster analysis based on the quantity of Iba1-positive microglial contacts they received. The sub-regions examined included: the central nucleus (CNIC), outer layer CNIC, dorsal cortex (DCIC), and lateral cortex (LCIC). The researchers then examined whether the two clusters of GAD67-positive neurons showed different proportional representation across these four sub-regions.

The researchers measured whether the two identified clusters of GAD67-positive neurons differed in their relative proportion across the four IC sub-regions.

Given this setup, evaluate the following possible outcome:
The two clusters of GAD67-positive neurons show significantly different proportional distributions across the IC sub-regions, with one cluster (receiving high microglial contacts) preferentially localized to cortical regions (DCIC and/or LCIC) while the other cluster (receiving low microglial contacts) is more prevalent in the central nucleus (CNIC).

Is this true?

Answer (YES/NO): NO